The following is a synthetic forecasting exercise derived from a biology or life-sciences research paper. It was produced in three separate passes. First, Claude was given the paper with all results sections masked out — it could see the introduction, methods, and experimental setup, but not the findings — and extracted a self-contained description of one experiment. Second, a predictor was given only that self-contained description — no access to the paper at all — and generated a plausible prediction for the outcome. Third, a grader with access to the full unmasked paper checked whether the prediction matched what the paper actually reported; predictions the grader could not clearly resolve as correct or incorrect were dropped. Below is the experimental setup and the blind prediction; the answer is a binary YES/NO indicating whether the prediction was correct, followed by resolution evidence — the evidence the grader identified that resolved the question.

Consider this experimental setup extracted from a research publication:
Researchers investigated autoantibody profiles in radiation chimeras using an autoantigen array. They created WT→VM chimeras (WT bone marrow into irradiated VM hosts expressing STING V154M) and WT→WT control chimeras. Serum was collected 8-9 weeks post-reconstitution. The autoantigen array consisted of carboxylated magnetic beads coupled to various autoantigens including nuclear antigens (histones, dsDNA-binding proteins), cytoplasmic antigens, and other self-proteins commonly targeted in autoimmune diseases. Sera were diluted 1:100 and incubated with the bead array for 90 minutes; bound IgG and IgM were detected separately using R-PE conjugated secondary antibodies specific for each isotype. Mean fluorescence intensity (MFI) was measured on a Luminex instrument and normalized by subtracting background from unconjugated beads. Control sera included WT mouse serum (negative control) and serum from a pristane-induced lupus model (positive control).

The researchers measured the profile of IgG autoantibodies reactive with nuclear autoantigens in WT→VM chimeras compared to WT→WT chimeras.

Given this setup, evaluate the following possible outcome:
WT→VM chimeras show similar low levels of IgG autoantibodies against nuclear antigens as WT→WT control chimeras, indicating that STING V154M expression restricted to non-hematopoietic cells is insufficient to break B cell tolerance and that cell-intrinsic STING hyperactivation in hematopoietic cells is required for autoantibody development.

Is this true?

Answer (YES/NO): NO